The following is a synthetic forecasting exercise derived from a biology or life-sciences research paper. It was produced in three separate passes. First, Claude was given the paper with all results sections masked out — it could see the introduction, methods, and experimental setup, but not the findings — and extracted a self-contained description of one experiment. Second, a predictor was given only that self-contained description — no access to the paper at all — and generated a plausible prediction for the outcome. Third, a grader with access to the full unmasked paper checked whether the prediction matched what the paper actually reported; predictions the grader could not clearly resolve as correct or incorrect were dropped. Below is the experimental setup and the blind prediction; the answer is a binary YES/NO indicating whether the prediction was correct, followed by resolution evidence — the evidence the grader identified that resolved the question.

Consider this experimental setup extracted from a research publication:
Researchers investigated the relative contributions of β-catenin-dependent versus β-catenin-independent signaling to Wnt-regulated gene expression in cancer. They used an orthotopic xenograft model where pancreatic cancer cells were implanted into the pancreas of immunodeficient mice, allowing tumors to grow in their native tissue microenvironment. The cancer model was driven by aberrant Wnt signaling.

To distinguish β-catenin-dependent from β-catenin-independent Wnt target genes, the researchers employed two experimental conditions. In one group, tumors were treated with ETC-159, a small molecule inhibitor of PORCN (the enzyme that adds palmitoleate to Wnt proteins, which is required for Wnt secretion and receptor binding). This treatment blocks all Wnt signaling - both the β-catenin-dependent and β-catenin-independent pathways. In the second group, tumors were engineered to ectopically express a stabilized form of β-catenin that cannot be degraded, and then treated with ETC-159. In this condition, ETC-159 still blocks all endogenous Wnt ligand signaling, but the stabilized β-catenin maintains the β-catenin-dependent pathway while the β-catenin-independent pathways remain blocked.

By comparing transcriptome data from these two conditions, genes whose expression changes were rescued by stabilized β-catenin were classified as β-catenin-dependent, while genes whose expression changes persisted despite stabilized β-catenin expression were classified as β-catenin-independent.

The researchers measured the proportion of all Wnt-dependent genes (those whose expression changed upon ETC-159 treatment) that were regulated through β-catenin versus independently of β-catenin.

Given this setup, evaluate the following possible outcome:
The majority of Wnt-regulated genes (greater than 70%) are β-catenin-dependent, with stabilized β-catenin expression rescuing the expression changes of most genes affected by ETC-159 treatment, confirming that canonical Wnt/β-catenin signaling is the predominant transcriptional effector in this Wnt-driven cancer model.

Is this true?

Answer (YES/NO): YES